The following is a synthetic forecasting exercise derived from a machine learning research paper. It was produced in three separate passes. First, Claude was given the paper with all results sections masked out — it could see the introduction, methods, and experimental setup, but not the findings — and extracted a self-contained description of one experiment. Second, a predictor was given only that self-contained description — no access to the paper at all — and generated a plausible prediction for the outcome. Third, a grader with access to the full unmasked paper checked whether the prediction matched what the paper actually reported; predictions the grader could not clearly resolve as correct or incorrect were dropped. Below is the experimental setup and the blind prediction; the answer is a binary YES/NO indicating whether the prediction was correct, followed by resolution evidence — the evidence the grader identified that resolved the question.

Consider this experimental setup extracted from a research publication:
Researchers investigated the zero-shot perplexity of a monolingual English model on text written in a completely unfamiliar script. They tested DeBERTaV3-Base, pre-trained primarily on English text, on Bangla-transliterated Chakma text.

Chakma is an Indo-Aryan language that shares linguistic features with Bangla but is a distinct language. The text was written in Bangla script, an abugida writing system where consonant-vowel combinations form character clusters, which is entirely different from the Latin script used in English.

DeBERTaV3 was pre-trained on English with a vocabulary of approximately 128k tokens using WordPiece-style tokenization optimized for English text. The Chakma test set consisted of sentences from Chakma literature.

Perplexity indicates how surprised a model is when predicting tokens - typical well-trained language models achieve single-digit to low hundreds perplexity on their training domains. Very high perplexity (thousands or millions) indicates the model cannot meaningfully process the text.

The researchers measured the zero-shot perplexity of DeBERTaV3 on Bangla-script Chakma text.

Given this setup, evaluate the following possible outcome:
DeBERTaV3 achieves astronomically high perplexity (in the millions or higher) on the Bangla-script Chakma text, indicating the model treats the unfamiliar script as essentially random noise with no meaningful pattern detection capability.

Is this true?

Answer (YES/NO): YES